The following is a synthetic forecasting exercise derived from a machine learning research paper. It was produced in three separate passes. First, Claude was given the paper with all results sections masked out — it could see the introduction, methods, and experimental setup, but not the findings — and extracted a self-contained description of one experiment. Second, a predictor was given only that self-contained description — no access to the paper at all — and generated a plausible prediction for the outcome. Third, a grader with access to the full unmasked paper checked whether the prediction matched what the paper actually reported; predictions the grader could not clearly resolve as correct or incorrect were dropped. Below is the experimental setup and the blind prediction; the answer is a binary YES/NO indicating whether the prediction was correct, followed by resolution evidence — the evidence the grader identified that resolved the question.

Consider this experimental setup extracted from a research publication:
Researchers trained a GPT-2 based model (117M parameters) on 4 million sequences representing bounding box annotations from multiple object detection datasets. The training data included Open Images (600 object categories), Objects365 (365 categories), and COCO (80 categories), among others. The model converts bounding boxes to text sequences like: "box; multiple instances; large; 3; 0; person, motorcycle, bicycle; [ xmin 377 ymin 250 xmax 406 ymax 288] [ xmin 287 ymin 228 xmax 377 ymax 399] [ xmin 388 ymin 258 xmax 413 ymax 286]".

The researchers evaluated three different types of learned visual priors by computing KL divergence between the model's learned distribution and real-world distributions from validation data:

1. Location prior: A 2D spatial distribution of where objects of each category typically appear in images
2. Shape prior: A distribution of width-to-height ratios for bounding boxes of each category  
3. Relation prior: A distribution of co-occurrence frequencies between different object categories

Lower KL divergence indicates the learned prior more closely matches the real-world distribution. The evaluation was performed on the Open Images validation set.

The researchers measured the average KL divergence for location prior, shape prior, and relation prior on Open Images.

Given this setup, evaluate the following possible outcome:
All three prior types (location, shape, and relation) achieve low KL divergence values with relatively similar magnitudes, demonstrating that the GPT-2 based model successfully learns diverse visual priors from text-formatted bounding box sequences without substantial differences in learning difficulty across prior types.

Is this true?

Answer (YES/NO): NO